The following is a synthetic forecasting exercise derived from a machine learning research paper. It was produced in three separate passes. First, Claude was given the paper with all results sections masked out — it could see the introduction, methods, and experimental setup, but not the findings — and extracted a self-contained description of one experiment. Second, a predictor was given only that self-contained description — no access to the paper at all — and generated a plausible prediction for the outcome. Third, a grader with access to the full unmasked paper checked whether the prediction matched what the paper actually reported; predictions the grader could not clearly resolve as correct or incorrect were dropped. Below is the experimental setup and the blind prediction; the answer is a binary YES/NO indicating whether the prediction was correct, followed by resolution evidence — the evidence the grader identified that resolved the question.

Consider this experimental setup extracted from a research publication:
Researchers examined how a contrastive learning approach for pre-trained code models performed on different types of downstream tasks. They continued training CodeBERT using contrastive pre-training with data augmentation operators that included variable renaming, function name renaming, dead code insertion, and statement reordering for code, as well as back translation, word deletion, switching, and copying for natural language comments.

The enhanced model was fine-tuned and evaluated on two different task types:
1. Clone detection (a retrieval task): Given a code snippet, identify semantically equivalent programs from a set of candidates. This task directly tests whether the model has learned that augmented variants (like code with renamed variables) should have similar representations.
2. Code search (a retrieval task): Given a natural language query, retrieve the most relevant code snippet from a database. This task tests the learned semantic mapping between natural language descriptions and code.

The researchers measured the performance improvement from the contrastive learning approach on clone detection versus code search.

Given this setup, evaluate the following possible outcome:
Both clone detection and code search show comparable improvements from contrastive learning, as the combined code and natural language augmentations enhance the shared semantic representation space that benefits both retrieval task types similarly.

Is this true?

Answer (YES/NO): NO